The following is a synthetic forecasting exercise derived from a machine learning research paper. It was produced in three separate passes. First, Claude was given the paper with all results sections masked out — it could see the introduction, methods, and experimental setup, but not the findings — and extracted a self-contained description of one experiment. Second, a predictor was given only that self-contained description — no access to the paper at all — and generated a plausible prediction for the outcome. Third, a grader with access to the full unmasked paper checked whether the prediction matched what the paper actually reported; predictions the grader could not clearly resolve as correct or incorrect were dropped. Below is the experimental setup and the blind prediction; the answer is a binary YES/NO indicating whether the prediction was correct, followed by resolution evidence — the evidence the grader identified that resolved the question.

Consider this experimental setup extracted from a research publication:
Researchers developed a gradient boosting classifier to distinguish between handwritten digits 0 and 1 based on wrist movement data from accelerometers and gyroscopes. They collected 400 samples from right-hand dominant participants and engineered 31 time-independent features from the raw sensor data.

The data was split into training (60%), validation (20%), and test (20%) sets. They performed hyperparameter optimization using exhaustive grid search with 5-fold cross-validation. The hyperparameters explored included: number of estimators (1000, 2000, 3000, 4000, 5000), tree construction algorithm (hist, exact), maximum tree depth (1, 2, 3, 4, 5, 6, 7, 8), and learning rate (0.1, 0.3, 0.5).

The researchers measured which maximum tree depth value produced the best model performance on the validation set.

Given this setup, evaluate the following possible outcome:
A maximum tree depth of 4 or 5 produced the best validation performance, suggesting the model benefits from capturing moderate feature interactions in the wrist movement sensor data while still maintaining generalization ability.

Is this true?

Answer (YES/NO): NO